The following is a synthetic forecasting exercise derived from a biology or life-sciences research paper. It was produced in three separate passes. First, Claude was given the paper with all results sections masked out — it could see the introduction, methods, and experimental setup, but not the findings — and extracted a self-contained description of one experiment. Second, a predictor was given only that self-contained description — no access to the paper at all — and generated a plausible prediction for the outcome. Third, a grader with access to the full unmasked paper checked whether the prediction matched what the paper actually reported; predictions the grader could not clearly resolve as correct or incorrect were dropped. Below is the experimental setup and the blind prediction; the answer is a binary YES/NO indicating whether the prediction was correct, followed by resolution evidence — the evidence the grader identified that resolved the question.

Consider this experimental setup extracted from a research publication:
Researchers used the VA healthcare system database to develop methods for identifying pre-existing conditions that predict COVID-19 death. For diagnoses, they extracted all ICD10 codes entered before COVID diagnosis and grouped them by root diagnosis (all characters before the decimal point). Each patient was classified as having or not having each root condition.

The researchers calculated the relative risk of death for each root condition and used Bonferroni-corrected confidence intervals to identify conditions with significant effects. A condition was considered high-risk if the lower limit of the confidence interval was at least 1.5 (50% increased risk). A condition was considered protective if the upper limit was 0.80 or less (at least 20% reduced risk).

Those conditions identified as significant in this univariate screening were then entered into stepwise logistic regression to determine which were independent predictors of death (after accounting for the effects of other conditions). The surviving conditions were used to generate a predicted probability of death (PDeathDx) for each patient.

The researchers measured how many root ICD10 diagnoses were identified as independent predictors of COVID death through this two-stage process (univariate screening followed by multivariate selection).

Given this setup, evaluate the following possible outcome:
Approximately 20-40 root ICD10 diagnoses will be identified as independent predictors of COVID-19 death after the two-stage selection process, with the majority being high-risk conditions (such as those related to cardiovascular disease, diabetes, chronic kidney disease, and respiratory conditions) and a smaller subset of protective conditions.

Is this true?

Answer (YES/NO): NO